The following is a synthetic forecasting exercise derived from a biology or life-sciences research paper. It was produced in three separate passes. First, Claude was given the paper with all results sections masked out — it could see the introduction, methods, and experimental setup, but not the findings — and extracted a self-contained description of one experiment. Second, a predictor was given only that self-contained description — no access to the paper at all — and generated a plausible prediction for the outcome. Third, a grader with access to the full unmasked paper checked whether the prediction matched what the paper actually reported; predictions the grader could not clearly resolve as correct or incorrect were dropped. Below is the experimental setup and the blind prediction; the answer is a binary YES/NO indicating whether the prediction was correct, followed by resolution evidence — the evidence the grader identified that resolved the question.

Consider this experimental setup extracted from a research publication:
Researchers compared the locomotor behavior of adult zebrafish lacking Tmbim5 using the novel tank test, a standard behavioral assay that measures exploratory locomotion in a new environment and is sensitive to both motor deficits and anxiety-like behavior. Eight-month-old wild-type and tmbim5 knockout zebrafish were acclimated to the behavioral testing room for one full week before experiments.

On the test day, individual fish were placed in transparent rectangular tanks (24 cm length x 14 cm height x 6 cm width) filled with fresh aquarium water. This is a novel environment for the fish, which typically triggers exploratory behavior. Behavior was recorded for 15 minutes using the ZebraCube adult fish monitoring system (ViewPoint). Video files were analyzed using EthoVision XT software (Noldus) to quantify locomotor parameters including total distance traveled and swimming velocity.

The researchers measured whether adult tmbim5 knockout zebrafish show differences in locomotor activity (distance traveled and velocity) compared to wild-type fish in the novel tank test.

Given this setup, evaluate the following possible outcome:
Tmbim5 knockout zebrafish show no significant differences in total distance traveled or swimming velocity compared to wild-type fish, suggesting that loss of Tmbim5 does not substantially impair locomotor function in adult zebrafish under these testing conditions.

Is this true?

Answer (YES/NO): YES